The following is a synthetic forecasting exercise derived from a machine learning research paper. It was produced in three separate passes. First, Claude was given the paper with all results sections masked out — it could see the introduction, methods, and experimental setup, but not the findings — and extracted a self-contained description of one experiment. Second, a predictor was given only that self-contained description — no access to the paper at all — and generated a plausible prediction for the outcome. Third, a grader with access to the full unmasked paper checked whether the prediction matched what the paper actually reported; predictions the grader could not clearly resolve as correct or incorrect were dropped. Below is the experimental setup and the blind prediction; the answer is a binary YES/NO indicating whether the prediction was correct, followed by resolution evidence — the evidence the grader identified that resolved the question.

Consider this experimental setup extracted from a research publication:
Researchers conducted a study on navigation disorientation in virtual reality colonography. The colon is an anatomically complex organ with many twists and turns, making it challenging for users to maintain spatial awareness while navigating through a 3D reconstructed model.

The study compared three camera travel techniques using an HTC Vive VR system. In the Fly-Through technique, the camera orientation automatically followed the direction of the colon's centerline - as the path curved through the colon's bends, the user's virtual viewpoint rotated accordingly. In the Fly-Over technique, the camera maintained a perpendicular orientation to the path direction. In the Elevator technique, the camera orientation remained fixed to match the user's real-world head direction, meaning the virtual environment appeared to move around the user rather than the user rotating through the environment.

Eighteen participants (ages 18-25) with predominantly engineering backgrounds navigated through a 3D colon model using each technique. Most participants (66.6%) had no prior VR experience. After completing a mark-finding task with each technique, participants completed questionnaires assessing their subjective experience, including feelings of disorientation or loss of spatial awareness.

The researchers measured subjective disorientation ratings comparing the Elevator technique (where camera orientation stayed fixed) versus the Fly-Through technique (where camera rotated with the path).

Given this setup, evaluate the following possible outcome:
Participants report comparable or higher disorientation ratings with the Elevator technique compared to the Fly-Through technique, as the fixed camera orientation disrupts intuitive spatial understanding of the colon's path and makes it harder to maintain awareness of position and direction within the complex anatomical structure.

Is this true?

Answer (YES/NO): YES